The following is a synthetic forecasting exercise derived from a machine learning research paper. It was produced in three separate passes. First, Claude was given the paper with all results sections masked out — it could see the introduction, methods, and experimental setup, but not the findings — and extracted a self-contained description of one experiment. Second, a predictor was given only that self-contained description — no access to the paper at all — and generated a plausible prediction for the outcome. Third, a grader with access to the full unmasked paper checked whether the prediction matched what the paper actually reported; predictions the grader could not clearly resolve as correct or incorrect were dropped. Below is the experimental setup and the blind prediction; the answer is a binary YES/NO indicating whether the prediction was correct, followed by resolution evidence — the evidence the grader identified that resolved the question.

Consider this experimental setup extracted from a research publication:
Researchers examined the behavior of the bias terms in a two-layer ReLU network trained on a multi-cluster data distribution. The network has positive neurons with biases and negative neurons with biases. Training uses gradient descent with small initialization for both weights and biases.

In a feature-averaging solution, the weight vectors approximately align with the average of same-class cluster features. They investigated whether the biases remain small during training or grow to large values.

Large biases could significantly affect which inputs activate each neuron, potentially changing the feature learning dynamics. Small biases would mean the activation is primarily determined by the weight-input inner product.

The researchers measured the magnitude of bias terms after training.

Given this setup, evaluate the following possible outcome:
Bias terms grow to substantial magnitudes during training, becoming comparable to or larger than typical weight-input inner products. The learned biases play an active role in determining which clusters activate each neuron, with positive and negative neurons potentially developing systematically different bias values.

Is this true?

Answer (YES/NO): NO